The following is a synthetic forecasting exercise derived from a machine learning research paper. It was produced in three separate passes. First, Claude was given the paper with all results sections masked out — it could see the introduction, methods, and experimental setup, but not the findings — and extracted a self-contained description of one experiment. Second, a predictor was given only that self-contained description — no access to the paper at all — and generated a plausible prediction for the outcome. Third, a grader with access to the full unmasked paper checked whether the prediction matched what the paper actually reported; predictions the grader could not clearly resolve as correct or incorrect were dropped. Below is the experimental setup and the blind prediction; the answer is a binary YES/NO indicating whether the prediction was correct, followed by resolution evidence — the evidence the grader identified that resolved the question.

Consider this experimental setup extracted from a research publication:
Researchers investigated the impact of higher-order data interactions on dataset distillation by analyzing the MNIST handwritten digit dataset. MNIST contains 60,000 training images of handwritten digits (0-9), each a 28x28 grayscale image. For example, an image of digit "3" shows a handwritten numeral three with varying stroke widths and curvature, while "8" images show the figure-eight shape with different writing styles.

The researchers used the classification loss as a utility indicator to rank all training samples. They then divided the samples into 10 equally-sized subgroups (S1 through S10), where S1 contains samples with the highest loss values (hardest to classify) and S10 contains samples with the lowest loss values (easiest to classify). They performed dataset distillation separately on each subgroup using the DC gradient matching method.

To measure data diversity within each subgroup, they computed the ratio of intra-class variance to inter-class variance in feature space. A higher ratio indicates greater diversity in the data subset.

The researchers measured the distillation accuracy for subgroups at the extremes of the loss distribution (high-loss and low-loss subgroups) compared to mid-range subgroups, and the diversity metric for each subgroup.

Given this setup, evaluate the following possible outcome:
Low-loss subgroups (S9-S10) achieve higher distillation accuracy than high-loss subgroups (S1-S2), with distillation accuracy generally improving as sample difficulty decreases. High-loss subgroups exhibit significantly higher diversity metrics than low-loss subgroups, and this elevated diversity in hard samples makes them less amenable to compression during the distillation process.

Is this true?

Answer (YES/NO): NO